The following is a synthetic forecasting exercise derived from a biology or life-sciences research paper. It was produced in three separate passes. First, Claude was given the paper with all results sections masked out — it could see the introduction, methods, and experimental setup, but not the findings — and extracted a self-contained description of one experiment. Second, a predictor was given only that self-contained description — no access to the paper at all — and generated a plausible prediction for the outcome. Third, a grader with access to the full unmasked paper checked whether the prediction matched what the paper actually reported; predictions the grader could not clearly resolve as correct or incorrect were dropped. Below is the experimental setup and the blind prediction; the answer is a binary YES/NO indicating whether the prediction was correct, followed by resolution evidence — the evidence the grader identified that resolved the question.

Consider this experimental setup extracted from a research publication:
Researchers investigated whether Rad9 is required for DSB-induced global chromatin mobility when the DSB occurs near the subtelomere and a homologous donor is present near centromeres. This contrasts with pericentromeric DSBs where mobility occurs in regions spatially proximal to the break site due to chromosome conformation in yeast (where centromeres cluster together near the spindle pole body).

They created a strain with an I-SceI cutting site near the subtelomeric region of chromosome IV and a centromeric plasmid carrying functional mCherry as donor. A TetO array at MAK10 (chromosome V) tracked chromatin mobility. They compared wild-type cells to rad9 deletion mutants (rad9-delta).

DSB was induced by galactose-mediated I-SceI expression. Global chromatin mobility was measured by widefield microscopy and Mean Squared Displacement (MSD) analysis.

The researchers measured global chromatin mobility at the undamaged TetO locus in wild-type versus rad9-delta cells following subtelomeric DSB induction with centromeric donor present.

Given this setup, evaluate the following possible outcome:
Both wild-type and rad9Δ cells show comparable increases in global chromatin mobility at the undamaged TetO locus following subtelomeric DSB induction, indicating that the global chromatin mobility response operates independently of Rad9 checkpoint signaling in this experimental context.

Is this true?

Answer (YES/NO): NO